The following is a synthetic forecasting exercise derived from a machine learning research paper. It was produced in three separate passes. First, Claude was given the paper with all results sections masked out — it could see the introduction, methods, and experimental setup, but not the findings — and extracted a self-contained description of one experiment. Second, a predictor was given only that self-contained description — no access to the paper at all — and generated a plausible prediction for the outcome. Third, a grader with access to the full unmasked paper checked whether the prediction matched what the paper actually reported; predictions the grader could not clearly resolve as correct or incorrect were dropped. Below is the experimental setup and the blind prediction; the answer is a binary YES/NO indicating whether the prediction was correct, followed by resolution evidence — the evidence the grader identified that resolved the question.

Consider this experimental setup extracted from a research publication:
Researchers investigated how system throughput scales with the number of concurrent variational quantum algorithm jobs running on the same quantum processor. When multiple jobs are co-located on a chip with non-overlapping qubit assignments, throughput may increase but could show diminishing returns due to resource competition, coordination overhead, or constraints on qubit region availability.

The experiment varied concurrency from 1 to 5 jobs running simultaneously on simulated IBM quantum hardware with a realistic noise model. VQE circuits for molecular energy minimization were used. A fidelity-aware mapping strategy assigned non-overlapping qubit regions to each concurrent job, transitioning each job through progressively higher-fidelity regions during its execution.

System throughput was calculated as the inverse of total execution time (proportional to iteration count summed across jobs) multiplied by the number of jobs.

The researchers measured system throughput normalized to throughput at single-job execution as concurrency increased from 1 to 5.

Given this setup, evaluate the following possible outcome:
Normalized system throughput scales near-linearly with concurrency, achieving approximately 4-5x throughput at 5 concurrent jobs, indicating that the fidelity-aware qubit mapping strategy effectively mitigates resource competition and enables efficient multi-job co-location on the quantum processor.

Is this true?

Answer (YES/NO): NO